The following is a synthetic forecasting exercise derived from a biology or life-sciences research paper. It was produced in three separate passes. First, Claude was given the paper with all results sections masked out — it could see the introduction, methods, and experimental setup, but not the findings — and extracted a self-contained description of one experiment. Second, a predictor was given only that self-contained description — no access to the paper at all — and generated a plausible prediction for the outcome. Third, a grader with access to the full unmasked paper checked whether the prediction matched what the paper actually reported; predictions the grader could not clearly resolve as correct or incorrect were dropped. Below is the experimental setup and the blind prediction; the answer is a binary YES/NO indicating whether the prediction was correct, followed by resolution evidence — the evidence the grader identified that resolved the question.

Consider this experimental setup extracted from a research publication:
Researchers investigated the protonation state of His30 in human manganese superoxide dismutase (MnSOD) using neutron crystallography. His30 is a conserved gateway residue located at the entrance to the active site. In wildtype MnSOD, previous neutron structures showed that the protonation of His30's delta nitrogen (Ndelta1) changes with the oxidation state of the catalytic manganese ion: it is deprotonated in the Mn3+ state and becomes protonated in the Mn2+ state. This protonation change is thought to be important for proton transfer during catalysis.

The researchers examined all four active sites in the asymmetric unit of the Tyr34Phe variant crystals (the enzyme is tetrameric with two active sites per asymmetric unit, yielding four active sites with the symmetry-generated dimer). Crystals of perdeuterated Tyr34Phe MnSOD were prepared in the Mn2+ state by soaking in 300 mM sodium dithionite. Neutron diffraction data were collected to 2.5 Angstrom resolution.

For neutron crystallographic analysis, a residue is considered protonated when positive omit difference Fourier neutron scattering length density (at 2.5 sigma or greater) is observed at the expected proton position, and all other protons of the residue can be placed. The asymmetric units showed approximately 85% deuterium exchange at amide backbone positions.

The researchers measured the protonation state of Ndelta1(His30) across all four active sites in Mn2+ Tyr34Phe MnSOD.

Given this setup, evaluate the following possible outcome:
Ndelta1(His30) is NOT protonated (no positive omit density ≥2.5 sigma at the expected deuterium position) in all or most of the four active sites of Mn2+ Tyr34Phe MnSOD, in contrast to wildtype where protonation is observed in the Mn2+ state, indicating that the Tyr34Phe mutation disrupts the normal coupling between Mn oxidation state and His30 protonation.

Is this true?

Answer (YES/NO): NO